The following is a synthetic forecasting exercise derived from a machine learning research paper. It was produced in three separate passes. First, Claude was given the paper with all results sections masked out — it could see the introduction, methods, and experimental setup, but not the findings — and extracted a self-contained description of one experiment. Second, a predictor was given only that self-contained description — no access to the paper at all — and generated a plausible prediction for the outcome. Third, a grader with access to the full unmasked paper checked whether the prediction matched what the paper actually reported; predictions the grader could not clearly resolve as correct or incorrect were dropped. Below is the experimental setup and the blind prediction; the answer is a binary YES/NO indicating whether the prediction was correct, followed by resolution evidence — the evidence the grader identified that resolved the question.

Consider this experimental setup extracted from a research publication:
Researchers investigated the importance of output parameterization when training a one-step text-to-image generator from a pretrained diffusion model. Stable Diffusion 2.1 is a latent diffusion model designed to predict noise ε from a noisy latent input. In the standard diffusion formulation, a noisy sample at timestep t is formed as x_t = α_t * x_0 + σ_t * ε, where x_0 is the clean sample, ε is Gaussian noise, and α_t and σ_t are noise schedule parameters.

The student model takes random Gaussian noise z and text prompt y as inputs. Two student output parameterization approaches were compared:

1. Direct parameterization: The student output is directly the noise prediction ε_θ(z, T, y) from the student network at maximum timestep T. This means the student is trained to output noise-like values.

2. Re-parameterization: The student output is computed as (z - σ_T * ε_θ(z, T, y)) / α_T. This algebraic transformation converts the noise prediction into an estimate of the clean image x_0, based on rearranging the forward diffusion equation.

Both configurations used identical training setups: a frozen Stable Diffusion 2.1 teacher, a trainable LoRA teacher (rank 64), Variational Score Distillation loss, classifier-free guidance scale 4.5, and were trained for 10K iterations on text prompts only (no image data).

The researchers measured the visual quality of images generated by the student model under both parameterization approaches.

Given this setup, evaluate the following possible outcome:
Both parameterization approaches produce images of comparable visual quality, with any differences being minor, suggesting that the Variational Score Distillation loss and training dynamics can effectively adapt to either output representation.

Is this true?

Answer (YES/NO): NO